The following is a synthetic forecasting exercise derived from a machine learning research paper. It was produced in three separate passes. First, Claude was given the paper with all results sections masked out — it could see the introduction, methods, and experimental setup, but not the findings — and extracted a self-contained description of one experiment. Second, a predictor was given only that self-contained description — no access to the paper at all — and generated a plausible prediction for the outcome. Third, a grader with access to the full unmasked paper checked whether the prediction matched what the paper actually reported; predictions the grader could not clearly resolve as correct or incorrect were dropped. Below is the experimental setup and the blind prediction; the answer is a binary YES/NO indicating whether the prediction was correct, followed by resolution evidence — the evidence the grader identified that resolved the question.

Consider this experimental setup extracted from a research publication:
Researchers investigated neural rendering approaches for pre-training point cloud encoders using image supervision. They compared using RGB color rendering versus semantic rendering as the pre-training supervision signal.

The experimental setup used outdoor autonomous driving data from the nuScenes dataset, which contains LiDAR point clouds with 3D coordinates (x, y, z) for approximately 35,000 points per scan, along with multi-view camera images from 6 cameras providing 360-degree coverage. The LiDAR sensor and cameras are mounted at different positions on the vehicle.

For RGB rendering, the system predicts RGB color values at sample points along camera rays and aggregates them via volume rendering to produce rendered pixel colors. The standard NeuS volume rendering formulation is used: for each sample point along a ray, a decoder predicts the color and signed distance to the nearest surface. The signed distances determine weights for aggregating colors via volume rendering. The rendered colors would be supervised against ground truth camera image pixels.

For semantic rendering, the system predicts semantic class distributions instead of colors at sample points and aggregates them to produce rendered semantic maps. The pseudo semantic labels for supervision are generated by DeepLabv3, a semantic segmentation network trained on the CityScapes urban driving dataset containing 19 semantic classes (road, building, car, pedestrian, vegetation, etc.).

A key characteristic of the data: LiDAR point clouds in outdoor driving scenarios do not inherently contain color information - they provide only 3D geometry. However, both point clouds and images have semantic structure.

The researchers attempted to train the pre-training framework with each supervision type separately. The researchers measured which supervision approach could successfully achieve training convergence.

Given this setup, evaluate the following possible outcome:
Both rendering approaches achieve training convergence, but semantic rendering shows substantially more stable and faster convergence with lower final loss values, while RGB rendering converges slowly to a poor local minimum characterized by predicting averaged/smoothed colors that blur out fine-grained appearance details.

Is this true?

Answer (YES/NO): NO